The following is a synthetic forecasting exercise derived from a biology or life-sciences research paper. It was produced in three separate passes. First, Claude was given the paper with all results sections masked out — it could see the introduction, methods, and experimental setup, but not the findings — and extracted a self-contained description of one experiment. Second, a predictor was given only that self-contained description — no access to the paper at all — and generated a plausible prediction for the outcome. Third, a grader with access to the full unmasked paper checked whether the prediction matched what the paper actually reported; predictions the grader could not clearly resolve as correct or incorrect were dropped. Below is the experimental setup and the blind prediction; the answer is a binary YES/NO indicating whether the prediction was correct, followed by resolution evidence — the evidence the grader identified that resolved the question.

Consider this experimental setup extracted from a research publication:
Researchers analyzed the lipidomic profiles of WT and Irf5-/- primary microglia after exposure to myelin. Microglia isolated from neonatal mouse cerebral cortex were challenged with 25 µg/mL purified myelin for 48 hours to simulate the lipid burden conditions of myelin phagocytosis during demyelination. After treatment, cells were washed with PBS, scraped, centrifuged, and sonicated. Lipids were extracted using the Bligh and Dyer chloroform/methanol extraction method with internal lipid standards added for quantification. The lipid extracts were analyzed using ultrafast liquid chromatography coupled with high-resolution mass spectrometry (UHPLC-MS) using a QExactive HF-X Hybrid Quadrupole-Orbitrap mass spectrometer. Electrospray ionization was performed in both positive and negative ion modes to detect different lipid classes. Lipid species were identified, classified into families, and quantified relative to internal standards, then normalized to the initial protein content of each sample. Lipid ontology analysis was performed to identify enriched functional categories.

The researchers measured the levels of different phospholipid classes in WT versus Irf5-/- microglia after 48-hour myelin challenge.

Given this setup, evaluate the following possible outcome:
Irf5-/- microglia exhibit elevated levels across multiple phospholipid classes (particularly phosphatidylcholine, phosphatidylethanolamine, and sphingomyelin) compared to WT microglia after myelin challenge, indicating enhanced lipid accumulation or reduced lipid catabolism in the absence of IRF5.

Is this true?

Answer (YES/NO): NO